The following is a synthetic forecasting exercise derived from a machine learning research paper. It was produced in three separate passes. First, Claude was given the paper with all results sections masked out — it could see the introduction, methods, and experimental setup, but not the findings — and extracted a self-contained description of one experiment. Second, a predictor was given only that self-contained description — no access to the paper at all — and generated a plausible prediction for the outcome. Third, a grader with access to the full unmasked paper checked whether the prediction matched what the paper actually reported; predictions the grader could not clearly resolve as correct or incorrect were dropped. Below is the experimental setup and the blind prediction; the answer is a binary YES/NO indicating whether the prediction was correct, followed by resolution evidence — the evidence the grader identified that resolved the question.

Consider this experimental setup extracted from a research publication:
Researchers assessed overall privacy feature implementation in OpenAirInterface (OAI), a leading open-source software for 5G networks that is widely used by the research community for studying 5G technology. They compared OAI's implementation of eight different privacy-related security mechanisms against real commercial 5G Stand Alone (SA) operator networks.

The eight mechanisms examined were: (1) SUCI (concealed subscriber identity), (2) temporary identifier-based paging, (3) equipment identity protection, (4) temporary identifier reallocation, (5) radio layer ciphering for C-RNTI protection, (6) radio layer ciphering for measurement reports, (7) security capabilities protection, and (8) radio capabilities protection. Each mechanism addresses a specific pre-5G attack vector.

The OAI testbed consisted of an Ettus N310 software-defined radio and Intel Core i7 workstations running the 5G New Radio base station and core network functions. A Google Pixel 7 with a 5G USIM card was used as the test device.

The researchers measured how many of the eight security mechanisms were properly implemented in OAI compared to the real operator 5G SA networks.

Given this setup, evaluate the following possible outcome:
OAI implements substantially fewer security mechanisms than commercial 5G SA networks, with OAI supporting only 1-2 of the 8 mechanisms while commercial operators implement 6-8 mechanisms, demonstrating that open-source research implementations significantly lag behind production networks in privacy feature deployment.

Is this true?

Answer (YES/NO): NO